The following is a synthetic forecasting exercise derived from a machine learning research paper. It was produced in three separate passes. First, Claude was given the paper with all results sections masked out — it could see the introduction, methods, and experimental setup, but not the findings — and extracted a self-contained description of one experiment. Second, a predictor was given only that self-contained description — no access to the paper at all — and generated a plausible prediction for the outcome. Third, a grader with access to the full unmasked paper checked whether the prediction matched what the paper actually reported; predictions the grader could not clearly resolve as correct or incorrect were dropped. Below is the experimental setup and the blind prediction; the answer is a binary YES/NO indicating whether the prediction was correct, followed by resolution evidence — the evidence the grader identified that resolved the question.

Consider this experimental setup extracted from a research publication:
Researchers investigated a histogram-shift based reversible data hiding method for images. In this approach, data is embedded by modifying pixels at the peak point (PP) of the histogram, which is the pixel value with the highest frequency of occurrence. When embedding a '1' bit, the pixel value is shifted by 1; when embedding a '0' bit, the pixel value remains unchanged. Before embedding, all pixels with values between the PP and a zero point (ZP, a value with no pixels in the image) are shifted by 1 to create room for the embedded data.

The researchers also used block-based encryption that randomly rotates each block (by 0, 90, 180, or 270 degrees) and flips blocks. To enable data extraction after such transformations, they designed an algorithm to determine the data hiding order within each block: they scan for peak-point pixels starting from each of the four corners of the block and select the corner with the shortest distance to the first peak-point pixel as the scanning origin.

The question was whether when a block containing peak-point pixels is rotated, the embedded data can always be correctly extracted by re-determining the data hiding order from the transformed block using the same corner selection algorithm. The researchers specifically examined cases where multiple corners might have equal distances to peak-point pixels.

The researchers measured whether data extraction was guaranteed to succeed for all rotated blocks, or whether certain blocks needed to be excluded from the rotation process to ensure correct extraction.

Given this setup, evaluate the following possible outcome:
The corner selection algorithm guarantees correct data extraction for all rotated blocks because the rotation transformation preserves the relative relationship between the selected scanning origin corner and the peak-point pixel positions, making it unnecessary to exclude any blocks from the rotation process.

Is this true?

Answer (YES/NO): NO